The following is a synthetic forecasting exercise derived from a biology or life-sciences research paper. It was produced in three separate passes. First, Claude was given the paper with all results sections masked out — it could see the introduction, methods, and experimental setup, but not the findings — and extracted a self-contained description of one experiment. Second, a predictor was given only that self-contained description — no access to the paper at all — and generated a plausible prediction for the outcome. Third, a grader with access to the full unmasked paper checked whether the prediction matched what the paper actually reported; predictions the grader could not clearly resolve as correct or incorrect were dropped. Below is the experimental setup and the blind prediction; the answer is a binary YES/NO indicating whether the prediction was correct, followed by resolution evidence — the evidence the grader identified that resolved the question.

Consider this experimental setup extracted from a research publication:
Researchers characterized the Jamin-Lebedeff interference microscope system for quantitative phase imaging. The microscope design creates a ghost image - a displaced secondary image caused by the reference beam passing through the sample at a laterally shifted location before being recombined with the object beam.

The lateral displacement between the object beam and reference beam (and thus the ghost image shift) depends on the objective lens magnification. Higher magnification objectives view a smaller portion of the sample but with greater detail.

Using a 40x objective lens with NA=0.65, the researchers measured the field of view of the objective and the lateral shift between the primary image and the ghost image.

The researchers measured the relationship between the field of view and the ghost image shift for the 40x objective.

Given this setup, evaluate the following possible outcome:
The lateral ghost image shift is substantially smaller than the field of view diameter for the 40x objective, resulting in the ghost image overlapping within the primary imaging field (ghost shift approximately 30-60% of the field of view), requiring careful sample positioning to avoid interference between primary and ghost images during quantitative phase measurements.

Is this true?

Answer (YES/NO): YES